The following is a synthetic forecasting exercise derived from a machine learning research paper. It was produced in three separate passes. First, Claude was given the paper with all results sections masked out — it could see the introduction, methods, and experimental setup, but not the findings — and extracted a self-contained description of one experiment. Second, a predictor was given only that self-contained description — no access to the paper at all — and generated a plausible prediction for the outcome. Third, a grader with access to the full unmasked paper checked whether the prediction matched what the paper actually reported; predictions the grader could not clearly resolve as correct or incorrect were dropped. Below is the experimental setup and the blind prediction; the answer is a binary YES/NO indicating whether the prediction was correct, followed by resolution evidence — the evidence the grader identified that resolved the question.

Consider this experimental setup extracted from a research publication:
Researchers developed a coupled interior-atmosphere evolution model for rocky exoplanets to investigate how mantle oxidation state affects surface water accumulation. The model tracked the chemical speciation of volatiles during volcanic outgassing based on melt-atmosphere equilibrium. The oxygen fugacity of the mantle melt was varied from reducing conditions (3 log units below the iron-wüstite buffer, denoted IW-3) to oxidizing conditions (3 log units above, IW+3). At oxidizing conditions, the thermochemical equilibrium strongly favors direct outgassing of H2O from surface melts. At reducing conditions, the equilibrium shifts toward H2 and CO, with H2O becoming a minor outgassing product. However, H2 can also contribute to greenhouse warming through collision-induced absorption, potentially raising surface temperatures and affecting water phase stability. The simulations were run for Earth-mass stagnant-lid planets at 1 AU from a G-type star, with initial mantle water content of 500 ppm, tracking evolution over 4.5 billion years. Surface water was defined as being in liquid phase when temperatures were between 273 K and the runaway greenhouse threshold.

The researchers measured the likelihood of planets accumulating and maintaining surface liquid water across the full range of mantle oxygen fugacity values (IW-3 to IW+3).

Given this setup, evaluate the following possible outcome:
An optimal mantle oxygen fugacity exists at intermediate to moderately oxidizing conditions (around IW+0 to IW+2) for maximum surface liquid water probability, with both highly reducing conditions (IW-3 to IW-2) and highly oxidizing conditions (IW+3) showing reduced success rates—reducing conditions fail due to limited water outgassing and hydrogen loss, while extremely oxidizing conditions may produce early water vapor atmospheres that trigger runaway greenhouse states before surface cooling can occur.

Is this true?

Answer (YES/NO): NO